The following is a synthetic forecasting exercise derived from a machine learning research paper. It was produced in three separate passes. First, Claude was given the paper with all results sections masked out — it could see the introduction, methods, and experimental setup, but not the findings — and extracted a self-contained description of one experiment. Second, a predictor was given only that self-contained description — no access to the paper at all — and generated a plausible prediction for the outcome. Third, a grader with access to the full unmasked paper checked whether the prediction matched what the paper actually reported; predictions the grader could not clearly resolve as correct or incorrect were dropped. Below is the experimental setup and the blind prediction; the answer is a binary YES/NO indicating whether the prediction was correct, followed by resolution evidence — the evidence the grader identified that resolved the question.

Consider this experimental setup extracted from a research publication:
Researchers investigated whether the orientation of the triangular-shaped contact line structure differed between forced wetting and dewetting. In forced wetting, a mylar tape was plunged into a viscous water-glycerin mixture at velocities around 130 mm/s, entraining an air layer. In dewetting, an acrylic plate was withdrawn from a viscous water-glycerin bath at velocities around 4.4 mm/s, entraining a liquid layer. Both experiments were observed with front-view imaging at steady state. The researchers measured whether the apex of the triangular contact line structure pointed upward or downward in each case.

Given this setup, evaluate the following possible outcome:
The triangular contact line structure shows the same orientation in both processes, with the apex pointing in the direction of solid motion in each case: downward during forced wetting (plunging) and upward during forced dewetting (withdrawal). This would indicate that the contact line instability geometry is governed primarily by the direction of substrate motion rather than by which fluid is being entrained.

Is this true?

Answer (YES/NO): YES